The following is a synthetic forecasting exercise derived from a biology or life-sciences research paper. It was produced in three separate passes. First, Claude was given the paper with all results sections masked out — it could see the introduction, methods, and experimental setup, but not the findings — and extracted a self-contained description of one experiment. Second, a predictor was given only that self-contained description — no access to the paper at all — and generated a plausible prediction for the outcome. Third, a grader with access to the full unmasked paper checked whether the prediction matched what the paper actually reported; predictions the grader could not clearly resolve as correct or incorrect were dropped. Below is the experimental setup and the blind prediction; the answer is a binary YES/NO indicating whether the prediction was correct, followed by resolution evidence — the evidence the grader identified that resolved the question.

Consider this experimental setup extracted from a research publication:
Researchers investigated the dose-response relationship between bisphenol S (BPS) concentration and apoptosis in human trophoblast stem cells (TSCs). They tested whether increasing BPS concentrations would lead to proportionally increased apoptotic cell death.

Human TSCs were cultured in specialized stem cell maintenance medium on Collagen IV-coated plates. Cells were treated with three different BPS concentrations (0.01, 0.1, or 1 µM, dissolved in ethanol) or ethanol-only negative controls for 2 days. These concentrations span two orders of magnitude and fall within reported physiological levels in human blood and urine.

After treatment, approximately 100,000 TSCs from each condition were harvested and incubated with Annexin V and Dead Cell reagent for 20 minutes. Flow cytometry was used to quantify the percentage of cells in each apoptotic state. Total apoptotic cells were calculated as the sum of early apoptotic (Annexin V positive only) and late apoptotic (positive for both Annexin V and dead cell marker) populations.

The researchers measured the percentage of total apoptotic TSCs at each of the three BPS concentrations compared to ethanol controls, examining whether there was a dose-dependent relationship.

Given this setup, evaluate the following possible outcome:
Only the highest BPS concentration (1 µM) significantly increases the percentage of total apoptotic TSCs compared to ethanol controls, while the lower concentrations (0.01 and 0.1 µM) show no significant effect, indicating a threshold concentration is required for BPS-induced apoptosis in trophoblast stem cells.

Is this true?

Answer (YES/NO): NO